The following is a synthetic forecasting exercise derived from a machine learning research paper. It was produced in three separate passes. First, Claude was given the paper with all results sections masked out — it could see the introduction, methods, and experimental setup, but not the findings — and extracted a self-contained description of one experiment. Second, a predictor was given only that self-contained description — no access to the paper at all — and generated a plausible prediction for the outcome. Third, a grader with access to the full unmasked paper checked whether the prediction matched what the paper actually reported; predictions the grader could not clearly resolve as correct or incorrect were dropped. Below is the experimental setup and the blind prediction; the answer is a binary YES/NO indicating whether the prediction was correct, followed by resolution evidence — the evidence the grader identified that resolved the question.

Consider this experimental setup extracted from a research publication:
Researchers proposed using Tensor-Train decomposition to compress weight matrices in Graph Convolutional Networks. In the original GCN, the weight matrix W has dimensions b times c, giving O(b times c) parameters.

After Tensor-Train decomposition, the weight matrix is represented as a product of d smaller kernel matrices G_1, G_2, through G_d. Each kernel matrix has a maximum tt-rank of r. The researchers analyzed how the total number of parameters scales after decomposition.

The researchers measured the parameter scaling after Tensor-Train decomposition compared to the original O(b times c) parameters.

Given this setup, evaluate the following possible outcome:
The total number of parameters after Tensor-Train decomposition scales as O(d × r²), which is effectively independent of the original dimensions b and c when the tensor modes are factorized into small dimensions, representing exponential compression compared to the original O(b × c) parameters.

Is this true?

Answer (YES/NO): NO